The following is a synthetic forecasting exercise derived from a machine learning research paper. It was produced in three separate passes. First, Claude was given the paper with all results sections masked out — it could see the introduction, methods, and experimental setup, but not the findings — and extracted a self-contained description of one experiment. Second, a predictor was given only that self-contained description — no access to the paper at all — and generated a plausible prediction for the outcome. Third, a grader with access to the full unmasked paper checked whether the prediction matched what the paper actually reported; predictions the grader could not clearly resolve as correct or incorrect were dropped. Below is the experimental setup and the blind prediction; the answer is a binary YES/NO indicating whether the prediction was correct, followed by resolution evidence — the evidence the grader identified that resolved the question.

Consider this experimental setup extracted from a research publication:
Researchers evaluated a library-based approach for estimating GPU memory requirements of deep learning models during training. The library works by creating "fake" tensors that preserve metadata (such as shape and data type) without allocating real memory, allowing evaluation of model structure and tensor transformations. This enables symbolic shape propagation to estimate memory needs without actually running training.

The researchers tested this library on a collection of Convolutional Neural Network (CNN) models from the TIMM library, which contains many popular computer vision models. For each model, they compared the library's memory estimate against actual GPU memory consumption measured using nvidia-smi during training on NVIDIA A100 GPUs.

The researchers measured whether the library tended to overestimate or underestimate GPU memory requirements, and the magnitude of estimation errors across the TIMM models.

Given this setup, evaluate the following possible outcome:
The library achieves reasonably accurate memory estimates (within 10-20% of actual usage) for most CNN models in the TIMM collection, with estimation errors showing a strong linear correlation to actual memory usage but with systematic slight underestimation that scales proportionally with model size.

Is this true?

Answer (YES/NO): NO